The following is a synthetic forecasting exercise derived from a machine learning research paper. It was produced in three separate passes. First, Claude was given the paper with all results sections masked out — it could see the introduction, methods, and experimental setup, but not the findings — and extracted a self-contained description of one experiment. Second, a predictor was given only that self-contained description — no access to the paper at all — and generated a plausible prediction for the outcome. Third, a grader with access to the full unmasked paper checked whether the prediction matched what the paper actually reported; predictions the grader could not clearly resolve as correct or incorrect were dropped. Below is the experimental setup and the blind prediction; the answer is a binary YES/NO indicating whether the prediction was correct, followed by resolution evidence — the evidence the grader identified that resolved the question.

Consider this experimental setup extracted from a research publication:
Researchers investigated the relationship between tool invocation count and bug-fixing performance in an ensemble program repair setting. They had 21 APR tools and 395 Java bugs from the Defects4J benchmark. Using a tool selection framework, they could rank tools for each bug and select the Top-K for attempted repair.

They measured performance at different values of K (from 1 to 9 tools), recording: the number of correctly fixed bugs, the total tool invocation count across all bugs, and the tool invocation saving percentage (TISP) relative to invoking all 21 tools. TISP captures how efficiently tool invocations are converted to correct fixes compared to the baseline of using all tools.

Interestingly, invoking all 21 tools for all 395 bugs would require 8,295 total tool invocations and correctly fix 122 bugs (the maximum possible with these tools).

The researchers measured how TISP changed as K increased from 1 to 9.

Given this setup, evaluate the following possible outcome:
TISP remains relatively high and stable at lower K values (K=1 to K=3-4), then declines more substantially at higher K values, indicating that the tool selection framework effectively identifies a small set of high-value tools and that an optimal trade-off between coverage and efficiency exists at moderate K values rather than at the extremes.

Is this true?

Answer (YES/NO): NO